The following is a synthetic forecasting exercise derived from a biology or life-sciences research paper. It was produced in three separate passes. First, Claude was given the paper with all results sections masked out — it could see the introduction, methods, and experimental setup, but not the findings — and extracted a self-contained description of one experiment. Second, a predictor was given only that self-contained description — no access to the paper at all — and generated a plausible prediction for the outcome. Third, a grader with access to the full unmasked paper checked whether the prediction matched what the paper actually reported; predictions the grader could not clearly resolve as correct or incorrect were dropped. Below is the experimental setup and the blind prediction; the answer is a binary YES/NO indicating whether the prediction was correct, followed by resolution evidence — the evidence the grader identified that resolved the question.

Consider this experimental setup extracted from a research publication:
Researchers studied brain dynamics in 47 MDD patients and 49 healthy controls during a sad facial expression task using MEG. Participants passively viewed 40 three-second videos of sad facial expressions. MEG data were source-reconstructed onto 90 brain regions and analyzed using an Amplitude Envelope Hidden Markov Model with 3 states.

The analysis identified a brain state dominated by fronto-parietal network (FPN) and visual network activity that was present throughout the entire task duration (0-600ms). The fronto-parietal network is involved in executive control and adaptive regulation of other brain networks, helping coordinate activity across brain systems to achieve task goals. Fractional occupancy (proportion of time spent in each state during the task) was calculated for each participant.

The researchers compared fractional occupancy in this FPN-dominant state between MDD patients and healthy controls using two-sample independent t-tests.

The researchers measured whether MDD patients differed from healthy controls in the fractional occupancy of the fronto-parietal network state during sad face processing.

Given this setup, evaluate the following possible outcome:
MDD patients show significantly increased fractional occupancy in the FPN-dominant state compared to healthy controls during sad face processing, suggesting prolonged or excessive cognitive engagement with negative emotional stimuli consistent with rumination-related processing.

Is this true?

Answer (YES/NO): NO